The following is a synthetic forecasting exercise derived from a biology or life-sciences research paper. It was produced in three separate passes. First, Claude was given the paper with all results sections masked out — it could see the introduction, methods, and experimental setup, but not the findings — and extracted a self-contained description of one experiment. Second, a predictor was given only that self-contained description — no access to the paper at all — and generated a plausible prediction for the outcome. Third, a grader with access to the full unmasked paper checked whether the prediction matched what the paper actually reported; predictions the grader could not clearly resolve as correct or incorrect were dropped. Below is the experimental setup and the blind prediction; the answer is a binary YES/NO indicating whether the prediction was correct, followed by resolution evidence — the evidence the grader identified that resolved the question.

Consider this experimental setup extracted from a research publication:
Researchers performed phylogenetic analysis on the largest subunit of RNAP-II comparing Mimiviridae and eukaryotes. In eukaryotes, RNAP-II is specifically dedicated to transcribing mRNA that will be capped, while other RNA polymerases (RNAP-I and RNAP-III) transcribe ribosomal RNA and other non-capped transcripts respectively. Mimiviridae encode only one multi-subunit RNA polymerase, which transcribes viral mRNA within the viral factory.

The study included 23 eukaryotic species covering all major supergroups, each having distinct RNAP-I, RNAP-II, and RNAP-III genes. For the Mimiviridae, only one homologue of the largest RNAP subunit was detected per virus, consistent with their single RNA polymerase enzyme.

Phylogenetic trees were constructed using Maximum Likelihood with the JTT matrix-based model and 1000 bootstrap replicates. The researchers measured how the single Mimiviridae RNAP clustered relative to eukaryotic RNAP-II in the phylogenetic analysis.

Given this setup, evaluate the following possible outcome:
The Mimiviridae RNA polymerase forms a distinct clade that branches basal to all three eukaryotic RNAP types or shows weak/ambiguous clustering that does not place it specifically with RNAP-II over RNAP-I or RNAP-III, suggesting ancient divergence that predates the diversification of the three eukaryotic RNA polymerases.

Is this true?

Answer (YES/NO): NO